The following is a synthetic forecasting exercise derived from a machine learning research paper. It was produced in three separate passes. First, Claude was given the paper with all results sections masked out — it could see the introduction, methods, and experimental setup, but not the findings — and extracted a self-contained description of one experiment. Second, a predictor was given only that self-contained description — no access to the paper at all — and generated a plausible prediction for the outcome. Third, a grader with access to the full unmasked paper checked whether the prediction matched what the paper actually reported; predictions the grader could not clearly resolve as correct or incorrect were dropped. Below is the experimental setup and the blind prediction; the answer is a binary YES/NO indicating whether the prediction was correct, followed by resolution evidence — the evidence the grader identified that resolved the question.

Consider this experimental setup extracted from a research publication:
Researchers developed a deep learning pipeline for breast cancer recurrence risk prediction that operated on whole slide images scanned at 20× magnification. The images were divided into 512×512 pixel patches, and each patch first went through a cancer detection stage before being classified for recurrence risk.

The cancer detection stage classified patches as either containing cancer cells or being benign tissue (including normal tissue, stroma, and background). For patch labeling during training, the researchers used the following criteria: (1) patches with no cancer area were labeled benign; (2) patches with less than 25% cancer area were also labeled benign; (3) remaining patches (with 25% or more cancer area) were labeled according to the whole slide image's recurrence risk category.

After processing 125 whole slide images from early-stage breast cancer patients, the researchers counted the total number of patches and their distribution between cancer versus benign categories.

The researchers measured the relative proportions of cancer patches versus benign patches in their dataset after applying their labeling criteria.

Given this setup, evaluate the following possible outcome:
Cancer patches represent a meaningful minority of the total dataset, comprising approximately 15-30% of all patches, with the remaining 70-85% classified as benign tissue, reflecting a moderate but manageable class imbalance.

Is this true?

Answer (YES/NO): YES